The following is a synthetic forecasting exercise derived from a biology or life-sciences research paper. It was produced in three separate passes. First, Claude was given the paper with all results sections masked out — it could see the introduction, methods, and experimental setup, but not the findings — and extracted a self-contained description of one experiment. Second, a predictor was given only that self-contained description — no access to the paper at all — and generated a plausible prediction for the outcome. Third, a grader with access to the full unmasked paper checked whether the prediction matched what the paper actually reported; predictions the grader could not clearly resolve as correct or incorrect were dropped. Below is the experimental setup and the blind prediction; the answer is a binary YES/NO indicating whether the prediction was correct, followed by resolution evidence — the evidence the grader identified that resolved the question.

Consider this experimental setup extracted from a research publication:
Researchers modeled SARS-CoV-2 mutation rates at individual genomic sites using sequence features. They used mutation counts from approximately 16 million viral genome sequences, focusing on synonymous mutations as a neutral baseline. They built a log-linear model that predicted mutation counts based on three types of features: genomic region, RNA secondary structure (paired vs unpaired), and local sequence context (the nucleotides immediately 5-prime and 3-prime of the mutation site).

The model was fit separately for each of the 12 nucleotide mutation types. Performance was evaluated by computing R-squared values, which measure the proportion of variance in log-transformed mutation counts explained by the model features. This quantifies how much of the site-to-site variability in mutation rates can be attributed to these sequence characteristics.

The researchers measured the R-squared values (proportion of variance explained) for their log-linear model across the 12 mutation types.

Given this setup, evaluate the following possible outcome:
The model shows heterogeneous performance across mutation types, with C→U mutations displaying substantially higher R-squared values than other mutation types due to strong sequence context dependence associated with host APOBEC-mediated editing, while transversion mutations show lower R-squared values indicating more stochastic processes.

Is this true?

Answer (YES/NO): NO